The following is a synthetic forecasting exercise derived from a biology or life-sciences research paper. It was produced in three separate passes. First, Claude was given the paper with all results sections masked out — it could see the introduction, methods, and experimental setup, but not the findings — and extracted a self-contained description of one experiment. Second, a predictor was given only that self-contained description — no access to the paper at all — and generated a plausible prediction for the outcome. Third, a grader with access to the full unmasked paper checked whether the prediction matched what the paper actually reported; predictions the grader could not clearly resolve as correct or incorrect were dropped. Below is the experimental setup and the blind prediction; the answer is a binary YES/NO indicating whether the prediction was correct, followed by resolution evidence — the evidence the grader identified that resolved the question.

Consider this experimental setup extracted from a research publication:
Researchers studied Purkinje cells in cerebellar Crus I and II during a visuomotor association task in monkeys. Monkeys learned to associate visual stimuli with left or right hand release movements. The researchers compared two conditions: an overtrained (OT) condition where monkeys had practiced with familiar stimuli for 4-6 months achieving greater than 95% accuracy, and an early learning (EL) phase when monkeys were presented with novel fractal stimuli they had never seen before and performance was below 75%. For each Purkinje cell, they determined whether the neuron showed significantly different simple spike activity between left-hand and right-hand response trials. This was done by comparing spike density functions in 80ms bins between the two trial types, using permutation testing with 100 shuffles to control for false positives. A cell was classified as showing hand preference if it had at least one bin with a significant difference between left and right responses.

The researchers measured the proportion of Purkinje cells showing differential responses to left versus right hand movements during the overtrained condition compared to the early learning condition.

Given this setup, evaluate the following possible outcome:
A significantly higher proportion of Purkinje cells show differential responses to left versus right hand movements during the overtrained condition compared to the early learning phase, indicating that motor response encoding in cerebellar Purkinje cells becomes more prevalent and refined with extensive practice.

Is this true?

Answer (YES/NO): YES